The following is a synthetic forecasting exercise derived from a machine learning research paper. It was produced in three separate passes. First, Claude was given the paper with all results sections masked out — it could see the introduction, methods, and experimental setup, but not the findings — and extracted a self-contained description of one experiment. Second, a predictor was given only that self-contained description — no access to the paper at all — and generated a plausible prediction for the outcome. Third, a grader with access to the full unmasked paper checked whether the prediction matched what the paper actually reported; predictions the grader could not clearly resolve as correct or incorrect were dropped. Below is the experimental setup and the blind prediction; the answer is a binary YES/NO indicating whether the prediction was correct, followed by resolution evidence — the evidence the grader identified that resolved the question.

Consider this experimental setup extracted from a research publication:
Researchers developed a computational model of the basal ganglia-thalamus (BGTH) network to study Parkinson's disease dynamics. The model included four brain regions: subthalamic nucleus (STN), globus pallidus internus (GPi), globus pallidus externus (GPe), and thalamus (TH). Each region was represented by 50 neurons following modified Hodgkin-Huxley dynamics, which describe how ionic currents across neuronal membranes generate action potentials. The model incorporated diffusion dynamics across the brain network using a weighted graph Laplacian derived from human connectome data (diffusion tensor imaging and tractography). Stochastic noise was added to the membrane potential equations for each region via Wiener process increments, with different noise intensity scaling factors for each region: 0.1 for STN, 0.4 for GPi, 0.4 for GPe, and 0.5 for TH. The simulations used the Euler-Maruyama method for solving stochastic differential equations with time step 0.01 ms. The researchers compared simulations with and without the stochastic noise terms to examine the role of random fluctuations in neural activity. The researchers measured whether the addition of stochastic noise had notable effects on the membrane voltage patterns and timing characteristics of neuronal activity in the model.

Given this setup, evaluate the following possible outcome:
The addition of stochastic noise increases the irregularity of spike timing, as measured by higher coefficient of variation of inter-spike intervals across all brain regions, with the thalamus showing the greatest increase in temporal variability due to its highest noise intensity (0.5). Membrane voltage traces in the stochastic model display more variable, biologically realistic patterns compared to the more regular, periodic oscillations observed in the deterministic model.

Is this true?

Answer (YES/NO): NO